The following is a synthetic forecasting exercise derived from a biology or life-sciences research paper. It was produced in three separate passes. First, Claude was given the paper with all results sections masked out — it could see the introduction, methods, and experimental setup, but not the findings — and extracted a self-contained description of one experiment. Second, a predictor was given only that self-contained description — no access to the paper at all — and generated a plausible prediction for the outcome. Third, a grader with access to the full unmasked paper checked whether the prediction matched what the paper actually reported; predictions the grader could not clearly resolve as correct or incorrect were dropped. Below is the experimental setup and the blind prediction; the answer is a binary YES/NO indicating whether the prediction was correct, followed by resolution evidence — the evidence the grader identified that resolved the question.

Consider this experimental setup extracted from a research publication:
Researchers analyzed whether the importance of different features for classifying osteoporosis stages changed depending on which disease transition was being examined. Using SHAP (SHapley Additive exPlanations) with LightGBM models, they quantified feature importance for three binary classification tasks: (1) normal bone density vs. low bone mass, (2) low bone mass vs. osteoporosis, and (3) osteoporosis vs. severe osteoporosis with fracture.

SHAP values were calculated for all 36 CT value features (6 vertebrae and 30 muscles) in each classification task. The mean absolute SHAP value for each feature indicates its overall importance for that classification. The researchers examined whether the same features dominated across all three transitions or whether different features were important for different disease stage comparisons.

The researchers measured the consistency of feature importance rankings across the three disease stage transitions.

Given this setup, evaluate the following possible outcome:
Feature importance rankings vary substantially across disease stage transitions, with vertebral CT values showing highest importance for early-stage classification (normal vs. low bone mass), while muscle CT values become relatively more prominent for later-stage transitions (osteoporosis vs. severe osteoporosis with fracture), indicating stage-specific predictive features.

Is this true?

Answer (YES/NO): YES